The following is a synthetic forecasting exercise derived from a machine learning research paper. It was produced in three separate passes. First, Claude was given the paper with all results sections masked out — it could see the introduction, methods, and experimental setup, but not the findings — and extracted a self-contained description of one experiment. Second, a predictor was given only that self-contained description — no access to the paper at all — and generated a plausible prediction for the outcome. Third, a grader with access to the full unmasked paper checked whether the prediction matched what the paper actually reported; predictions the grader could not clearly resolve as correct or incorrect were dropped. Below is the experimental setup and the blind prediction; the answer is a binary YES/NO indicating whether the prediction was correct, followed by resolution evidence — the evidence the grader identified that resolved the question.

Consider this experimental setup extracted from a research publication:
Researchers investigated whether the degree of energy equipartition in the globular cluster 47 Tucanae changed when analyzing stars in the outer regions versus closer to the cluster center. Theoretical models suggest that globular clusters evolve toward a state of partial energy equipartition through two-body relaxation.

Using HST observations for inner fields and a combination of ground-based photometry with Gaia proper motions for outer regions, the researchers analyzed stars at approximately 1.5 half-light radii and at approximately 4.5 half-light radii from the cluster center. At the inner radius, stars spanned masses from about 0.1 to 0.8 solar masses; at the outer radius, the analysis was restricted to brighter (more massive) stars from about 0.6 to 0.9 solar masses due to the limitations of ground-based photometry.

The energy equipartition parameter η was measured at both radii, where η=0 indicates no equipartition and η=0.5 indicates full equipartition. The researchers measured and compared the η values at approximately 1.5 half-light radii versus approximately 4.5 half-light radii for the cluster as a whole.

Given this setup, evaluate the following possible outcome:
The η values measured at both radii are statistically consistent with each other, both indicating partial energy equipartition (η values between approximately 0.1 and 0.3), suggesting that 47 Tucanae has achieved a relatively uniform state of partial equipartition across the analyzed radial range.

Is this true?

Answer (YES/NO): NO